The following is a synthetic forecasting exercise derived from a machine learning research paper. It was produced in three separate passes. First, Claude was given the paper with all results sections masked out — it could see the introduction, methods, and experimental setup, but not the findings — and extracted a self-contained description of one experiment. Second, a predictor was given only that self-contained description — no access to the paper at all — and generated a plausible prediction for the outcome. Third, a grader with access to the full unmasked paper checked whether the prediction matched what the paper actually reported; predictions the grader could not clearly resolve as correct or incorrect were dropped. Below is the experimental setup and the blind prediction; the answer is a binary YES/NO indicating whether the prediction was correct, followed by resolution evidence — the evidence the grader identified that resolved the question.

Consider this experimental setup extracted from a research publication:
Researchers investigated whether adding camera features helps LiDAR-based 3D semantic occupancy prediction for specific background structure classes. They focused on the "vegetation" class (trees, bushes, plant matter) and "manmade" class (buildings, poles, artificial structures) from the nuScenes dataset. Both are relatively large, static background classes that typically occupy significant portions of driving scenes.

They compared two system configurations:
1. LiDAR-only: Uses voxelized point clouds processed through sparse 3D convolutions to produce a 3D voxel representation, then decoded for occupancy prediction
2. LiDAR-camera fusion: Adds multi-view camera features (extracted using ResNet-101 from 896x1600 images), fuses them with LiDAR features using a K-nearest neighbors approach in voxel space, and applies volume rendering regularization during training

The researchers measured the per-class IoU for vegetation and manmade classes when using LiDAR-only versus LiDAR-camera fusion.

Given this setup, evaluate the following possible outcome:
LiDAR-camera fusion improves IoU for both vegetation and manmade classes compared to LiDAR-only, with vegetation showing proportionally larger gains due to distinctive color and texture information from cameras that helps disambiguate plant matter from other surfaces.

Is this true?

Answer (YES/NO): NO